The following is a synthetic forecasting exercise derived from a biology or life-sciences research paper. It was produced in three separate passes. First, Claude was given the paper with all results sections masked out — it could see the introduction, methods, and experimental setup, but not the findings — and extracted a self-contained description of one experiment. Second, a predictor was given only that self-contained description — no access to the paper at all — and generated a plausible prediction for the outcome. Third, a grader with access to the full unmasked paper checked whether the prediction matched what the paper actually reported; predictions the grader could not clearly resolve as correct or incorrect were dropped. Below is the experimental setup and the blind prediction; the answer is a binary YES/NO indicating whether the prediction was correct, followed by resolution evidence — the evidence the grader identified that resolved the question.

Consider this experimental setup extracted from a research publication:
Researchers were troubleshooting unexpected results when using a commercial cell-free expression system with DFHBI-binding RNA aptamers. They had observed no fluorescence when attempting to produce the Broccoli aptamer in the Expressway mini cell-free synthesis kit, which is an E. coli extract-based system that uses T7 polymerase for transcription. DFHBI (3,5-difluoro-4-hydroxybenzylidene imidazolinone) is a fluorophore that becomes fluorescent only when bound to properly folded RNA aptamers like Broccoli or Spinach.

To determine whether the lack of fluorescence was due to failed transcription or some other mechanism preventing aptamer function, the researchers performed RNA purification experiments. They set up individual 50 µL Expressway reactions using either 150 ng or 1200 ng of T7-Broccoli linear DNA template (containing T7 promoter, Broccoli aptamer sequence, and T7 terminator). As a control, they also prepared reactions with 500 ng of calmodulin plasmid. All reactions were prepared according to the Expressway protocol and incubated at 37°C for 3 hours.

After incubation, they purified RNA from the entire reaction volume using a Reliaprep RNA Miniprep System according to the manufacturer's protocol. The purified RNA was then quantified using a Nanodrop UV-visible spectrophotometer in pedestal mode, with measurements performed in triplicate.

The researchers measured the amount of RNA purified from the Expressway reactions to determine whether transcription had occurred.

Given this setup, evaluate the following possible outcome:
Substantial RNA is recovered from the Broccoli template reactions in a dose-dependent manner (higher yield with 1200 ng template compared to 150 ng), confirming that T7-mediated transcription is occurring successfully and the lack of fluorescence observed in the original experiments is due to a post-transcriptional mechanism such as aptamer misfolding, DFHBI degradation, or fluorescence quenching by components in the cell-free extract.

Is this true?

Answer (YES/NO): YES